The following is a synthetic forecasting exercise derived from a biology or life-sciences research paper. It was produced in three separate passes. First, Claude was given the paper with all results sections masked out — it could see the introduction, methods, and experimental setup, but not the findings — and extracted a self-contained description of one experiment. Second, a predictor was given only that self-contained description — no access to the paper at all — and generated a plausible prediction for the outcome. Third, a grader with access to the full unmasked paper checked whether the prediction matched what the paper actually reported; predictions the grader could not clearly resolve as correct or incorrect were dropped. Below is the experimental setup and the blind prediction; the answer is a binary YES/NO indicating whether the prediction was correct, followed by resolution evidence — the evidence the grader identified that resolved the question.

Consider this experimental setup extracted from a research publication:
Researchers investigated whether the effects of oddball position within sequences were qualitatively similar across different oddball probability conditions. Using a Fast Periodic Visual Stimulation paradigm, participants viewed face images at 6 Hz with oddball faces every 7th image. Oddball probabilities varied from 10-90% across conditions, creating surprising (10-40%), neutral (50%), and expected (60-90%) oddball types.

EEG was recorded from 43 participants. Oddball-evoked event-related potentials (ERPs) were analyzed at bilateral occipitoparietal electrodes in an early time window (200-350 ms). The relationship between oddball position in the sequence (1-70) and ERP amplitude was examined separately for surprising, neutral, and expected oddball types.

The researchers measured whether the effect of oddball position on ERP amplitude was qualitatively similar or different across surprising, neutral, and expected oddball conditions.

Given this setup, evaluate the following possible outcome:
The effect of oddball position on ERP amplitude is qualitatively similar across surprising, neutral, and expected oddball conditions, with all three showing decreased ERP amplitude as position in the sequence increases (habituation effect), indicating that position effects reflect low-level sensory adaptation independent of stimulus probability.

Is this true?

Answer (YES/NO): NO